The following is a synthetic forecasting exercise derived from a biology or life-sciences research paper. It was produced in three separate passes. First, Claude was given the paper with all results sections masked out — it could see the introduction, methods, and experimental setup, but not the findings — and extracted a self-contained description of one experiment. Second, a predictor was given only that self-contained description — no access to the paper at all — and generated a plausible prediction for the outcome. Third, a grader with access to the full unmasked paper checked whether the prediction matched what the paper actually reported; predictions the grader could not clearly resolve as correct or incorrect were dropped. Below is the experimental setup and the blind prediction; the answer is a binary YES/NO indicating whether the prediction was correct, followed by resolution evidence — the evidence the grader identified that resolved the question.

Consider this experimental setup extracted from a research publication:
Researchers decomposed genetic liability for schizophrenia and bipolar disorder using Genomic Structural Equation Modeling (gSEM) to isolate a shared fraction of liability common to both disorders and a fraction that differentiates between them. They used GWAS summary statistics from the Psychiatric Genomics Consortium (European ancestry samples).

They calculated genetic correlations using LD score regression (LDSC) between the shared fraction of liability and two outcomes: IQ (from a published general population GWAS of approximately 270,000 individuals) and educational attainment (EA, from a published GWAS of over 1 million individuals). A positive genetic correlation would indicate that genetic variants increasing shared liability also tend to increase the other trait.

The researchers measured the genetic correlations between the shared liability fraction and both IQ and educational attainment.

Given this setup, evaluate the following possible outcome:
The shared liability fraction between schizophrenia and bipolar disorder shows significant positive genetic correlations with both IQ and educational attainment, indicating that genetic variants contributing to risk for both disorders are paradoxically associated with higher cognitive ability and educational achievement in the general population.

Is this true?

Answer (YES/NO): NO